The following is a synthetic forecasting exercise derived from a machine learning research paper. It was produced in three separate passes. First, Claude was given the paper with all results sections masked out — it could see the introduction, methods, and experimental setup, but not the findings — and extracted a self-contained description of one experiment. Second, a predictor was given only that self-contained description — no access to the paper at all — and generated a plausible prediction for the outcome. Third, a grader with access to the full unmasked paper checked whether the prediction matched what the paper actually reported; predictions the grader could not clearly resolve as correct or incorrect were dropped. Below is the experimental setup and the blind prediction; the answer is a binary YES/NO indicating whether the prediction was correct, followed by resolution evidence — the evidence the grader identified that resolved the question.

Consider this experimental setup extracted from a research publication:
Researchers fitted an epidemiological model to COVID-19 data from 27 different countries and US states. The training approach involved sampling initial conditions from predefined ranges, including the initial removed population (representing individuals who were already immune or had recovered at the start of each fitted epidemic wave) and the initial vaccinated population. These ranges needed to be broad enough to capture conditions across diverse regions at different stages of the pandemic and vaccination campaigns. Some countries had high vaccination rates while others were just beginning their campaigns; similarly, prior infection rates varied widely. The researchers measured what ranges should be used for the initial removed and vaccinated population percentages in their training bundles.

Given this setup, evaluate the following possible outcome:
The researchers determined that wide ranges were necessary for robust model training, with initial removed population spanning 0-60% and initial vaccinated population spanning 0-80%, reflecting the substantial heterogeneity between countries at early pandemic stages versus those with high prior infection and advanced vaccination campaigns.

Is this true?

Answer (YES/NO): NO